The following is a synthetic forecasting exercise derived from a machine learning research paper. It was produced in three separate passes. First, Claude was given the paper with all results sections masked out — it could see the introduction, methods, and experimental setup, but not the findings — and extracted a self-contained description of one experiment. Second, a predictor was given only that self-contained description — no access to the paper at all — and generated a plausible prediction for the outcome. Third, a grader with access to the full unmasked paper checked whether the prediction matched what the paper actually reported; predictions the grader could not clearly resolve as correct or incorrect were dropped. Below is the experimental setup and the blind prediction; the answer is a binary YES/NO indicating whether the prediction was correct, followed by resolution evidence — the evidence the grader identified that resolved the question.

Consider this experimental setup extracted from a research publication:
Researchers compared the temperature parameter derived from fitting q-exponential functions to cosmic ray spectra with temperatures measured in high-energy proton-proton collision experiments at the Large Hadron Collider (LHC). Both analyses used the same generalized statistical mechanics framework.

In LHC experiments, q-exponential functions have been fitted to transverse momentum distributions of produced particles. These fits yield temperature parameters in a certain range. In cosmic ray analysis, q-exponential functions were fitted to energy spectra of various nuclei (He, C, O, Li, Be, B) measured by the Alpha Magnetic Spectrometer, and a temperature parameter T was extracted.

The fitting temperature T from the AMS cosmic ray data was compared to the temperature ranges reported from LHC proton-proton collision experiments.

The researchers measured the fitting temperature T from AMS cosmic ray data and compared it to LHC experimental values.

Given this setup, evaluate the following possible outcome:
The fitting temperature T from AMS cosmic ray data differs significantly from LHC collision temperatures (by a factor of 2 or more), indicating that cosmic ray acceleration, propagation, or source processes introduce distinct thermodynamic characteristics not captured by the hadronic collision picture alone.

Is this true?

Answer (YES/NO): NO